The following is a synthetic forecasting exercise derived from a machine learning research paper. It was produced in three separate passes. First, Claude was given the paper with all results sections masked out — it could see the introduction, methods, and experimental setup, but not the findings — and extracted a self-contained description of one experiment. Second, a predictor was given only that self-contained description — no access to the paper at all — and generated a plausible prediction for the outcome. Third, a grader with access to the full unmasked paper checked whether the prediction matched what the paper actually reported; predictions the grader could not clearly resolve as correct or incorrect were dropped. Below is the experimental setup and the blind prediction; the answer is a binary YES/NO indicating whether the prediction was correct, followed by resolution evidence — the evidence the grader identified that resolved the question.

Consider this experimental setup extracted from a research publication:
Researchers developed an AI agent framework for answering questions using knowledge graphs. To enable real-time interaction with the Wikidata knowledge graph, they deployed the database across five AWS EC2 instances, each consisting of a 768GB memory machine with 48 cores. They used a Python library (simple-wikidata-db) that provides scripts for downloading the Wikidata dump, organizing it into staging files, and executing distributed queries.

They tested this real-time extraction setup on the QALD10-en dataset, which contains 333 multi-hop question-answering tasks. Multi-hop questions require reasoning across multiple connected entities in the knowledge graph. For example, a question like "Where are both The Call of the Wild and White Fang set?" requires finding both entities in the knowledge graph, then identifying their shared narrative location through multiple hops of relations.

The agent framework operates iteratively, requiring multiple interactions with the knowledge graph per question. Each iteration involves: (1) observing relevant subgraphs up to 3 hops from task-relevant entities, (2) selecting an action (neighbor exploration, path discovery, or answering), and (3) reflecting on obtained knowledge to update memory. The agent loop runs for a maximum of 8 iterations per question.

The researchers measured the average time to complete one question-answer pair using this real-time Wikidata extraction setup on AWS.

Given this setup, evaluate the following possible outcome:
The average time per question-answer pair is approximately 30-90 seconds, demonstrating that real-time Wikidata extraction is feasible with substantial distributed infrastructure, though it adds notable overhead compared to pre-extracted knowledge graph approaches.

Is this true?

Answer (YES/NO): YES